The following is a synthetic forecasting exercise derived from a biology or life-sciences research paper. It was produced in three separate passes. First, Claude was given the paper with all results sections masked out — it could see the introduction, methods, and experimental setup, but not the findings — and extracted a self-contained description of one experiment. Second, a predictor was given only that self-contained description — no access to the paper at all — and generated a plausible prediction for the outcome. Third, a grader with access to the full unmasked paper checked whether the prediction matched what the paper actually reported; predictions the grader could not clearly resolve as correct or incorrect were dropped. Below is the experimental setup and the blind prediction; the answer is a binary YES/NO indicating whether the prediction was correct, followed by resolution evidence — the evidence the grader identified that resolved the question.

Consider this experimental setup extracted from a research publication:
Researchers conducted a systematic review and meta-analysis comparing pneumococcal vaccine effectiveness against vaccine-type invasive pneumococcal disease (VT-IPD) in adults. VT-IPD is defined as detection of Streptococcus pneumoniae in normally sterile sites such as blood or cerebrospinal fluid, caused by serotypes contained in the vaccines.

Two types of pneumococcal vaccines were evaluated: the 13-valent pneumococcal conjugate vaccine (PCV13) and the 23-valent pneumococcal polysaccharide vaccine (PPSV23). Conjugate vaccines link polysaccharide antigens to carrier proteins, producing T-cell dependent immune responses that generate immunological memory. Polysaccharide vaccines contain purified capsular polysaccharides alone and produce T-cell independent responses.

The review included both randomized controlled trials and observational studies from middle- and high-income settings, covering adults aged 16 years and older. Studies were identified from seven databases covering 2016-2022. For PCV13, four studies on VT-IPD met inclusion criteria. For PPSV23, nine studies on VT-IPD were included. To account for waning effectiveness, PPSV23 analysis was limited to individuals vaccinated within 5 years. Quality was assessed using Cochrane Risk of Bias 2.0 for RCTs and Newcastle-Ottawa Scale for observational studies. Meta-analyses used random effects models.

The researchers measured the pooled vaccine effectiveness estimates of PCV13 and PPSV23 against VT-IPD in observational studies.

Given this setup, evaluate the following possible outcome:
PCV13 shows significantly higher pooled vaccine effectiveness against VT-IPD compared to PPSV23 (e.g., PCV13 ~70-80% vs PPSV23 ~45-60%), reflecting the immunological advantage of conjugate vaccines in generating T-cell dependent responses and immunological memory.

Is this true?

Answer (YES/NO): NO